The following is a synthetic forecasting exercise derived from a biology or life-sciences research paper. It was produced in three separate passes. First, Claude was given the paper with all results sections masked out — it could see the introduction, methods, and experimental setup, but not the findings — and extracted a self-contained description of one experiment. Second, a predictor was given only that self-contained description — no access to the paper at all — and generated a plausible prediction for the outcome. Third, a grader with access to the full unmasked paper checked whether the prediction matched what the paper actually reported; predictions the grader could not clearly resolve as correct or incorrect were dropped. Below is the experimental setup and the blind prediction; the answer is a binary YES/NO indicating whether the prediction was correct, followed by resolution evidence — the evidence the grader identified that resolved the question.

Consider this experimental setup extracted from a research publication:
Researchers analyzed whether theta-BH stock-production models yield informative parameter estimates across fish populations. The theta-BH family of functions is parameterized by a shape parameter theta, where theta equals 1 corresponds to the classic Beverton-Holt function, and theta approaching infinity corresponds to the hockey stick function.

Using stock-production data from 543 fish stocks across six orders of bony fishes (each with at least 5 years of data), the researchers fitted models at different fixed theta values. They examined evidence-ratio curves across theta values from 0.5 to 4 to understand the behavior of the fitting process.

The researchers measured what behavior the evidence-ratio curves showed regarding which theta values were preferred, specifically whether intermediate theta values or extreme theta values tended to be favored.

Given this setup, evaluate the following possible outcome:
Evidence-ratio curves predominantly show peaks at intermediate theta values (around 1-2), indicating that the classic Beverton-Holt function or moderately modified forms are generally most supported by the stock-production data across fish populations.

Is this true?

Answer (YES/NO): NO